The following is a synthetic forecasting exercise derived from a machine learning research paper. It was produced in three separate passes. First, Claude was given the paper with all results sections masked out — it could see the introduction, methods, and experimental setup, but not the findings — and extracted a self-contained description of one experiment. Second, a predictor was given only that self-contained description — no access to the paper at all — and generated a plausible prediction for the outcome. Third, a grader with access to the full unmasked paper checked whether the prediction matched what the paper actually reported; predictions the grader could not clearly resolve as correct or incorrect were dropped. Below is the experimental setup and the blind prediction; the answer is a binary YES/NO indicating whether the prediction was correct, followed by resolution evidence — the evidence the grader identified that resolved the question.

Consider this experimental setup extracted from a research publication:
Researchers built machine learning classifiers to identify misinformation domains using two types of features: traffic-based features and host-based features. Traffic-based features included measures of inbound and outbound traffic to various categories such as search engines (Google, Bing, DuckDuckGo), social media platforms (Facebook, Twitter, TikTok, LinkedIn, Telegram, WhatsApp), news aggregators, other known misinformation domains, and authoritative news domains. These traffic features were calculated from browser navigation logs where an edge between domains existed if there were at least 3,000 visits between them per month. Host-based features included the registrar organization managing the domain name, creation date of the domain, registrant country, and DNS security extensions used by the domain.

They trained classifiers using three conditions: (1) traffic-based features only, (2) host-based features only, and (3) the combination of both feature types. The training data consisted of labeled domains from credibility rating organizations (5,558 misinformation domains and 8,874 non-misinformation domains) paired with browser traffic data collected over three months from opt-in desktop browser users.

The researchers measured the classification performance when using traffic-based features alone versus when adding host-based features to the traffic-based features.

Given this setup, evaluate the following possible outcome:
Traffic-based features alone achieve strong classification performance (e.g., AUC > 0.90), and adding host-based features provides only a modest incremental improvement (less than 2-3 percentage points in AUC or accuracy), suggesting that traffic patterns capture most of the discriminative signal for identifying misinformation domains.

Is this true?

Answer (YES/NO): NO